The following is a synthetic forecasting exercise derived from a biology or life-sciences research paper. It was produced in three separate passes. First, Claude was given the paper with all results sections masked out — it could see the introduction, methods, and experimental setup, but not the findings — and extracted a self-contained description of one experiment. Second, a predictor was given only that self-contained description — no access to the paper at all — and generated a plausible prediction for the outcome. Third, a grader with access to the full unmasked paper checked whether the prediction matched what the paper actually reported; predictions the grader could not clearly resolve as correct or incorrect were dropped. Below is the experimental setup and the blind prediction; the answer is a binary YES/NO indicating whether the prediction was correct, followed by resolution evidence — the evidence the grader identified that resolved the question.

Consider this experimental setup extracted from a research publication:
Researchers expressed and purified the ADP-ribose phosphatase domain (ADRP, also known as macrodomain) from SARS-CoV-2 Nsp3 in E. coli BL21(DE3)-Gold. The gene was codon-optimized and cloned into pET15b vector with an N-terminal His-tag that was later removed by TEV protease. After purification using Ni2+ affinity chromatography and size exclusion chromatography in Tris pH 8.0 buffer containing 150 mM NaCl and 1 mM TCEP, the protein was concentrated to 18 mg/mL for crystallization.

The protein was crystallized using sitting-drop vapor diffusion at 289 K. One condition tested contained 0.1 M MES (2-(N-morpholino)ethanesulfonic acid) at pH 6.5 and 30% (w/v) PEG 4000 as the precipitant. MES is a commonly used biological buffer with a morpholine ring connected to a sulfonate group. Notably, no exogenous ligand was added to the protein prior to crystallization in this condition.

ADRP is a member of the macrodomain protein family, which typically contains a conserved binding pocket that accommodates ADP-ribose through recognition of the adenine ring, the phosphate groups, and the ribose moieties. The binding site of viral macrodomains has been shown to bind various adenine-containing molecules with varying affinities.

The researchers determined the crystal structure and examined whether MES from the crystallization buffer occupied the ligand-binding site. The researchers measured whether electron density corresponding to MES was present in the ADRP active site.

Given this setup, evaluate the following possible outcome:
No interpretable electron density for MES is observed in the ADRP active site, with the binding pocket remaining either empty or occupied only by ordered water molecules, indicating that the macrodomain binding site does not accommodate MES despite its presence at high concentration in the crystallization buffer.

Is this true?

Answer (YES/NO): NO